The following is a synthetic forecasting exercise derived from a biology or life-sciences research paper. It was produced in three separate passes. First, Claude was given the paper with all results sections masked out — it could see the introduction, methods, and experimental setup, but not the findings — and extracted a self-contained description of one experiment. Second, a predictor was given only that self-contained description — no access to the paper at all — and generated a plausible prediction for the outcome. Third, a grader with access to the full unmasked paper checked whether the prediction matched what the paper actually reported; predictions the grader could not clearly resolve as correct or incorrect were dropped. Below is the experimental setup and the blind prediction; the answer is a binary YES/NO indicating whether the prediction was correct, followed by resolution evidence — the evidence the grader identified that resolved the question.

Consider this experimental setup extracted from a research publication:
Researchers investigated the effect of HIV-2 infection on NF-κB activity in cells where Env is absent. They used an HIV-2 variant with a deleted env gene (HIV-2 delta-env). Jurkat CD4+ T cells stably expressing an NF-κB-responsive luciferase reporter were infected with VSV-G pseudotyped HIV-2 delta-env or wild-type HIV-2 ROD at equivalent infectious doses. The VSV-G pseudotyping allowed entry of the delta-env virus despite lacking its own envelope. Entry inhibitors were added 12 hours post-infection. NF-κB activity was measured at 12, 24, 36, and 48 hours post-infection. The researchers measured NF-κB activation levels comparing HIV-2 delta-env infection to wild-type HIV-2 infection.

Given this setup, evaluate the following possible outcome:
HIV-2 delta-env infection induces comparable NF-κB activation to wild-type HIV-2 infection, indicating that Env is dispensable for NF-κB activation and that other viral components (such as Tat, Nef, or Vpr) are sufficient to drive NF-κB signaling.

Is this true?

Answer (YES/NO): NO